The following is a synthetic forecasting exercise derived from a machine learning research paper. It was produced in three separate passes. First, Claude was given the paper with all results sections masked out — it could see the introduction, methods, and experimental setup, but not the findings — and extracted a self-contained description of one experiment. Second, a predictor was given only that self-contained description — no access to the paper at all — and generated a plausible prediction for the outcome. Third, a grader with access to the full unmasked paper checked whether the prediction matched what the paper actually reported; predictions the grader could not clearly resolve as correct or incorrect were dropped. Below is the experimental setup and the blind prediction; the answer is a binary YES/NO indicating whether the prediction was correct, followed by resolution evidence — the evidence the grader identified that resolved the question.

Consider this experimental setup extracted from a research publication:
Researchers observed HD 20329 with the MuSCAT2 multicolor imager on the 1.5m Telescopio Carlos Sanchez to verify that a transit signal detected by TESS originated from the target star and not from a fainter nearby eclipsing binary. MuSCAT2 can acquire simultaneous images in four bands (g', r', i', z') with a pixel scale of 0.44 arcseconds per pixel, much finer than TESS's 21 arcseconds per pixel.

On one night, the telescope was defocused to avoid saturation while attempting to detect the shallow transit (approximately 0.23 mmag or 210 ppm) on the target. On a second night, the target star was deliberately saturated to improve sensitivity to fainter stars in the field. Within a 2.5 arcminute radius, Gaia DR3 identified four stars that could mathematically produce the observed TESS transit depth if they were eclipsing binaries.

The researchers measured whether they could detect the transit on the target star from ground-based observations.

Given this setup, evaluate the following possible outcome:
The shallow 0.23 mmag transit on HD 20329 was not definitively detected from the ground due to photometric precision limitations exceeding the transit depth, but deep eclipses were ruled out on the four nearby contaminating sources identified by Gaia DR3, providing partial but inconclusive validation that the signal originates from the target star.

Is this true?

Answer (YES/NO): NO